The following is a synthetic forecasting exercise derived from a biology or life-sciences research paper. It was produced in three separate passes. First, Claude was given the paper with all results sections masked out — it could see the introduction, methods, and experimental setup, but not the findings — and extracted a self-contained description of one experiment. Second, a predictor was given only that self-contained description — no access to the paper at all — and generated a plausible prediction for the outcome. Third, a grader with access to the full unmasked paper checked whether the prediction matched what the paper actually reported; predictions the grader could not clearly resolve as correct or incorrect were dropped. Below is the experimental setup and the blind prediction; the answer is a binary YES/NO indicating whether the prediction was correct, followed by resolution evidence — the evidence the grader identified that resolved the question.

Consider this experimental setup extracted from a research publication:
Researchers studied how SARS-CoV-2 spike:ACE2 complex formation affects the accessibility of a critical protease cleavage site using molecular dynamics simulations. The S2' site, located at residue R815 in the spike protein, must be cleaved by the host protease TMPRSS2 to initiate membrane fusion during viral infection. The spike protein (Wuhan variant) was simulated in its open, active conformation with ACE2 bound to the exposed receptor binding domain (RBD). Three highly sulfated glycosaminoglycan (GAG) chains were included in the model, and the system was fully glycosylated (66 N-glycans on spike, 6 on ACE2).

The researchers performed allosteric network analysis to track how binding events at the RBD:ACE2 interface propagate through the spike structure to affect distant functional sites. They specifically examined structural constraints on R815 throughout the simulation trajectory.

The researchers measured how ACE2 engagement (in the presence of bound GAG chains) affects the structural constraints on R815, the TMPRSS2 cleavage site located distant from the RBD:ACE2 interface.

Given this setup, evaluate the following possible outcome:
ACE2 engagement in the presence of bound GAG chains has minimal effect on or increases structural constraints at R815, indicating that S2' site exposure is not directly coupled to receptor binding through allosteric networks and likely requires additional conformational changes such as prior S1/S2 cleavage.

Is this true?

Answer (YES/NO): NO